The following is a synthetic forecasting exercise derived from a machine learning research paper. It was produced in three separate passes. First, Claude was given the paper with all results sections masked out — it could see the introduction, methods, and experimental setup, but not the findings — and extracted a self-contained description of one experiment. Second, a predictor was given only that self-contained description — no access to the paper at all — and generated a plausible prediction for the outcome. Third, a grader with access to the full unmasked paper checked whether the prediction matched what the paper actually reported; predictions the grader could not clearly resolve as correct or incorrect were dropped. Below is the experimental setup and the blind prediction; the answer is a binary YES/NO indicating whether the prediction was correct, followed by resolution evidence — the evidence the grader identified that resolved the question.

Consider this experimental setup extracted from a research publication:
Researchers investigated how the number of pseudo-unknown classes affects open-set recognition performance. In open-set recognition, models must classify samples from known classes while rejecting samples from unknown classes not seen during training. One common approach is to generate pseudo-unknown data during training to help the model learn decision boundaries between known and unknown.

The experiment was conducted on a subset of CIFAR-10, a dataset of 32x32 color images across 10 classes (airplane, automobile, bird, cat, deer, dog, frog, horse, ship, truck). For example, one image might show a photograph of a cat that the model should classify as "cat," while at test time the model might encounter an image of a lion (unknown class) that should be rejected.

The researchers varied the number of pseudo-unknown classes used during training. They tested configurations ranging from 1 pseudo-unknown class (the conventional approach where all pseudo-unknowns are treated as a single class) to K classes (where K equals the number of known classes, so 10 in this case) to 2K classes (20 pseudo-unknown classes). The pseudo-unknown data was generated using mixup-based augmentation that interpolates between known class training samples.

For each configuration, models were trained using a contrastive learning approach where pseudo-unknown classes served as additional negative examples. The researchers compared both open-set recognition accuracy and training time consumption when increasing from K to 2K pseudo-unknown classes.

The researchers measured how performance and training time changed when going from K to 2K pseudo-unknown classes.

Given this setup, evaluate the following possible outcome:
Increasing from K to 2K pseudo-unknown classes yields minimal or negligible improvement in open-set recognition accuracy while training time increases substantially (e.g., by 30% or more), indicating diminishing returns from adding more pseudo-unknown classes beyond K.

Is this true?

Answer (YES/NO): YES